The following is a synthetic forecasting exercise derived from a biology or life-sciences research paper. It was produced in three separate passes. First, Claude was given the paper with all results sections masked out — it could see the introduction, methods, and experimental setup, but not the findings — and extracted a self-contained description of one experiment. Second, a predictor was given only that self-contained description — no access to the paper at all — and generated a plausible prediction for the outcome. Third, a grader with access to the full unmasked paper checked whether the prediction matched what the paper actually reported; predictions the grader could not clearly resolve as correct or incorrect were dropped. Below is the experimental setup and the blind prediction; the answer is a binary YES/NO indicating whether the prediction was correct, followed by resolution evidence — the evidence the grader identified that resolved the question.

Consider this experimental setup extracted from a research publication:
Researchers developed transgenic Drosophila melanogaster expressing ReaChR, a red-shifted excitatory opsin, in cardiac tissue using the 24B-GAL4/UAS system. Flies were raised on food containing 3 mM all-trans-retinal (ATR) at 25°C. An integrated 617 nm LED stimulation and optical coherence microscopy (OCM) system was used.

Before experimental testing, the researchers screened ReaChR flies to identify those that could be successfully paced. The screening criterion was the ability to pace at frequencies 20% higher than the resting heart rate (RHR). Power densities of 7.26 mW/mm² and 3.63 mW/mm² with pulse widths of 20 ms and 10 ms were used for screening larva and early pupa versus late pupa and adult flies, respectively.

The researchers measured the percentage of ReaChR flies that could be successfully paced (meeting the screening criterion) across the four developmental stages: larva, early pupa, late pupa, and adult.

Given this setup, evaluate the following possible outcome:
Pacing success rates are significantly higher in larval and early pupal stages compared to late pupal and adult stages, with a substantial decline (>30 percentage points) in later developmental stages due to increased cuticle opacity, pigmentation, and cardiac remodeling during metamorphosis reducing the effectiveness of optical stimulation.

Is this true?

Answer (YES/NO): NO